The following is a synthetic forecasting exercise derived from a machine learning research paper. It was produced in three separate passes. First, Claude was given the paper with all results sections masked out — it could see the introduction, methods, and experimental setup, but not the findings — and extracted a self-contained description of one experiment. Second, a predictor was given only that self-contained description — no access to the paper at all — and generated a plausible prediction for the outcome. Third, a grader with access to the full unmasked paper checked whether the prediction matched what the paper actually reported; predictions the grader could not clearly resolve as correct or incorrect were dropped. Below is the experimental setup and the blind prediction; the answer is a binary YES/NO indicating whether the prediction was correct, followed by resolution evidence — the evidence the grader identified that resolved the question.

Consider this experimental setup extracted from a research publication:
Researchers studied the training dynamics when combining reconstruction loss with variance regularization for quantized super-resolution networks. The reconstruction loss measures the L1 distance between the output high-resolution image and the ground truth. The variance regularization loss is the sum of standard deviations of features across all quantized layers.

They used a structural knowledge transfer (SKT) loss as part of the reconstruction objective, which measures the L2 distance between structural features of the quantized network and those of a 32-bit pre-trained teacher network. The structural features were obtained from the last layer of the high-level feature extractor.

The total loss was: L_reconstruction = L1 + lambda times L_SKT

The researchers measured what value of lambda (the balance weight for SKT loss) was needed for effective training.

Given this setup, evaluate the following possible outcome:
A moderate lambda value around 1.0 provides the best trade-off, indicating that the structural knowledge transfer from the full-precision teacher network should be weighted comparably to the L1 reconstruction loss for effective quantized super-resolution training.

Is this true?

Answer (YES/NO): NO